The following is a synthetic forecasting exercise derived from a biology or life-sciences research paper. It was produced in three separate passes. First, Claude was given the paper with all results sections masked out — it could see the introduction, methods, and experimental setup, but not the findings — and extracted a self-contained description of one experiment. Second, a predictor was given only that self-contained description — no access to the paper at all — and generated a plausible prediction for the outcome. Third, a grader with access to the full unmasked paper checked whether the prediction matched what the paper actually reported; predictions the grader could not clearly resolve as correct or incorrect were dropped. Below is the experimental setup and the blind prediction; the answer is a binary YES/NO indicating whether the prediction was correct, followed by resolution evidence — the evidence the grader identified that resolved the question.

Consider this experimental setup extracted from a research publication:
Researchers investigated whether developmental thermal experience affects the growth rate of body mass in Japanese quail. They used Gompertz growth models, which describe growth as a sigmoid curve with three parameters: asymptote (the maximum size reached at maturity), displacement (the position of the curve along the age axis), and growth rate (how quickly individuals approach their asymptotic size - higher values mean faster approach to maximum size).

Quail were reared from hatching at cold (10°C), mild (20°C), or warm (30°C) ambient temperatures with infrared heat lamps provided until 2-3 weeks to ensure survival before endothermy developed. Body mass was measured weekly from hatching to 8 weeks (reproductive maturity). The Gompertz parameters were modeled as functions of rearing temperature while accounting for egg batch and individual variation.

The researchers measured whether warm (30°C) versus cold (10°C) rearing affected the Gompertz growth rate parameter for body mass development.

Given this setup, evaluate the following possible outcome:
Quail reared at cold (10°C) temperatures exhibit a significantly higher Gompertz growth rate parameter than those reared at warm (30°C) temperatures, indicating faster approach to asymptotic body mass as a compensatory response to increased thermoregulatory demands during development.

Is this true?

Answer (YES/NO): NO